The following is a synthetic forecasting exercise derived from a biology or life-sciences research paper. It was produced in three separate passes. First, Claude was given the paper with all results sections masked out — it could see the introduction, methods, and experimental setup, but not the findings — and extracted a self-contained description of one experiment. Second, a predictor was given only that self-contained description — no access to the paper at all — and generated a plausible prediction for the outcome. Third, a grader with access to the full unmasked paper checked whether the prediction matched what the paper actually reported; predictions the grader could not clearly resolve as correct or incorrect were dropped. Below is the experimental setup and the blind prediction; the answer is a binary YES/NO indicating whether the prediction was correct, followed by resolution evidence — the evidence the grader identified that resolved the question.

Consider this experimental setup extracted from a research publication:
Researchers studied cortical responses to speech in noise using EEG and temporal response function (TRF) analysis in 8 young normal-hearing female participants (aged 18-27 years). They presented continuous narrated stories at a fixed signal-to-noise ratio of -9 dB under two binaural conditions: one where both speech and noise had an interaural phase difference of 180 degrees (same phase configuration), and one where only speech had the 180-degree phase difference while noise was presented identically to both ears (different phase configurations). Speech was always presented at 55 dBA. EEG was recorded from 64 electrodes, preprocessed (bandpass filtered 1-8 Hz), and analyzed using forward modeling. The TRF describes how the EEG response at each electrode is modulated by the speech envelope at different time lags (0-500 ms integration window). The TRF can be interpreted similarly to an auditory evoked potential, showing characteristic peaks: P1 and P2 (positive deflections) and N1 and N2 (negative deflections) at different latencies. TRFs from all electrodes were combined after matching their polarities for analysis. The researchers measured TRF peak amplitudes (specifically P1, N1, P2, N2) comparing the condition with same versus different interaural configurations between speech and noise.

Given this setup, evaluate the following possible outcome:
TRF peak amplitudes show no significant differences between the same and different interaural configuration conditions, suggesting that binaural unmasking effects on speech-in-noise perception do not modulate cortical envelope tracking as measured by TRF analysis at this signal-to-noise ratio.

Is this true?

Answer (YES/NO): NO